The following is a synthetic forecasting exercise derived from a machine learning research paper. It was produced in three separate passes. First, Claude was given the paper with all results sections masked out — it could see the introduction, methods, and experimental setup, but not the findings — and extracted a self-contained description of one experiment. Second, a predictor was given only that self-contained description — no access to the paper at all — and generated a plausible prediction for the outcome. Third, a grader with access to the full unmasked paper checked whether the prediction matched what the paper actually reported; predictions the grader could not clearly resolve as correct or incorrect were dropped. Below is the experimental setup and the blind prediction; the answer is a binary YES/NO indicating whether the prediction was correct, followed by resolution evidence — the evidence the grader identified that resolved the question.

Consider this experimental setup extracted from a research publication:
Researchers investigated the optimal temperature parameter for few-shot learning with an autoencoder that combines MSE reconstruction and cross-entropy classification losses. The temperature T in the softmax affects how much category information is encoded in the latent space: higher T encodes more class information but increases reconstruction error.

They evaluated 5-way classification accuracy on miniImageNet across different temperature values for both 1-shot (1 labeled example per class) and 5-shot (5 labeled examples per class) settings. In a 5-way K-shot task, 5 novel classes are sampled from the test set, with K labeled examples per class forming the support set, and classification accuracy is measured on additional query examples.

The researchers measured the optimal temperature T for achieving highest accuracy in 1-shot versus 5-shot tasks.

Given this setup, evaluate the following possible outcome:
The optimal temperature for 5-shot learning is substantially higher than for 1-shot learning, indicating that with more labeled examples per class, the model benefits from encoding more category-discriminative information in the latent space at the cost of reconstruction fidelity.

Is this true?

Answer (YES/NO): NO